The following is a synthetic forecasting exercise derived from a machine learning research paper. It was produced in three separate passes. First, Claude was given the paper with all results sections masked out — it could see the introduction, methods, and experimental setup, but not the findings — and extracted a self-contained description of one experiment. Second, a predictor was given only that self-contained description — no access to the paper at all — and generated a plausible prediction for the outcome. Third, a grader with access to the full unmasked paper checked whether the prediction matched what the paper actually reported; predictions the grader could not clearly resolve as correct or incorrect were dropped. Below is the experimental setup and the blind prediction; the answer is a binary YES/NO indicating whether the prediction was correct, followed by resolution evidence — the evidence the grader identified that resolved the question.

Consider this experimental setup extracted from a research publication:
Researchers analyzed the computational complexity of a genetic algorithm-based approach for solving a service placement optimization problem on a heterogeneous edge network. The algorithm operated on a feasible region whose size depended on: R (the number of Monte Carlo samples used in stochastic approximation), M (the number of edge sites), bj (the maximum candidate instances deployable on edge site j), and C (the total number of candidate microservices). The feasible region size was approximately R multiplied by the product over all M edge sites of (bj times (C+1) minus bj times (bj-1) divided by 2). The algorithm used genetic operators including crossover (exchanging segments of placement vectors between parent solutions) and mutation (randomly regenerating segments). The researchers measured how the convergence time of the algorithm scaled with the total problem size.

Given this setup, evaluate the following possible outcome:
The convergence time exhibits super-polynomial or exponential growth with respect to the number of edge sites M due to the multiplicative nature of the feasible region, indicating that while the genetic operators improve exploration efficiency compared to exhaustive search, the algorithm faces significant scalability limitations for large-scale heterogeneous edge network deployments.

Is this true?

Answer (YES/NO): NO